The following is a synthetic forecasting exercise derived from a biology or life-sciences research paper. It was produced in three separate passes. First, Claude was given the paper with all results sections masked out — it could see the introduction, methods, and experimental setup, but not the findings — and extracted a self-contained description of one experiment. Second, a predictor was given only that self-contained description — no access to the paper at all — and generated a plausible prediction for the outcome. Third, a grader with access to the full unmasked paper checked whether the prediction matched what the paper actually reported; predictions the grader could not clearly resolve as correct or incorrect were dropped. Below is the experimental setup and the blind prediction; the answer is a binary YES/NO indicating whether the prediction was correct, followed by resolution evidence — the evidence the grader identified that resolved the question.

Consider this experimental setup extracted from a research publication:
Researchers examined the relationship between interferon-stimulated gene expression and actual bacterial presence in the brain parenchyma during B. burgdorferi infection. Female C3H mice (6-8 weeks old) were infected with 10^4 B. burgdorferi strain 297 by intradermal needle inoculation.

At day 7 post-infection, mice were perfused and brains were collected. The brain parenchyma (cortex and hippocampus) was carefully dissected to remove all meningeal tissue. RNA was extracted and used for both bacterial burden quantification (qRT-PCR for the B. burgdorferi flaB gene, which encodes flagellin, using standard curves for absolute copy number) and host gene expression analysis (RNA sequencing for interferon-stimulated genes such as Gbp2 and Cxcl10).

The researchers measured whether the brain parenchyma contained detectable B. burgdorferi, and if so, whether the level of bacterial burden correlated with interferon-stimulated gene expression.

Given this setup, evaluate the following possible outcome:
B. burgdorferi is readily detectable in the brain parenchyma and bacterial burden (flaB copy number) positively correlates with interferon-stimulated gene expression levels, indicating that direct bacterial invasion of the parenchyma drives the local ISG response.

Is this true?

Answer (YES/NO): NO